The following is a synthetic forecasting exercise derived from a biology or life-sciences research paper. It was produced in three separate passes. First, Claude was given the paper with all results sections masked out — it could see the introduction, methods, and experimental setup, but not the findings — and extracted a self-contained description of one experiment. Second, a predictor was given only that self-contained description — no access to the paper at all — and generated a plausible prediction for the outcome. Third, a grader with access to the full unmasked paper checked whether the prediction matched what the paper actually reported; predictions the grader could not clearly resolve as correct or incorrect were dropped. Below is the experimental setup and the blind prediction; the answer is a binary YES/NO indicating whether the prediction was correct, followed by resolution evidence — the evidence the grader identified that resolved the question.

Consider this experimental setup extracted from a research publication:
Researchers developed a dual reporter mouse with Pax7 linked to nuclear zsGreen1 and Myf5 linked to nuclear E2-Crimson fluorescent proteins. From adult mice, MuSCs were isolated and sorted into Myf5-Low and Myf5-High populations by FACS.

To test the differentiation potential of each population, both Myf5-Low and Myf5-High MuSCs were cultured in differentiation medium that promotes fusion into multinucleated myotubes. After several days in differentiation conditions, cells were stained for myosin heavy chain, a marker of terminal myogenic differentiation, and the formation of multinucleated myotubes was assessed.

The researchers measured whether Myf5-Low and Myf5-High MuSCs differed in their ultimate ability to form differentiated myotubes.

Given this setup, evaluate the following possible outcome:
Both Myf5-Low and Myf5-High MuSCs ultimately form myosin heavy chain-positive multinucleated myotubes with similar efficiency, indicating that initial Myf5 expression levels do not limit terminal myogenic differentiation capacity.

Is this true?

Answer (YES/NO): YES